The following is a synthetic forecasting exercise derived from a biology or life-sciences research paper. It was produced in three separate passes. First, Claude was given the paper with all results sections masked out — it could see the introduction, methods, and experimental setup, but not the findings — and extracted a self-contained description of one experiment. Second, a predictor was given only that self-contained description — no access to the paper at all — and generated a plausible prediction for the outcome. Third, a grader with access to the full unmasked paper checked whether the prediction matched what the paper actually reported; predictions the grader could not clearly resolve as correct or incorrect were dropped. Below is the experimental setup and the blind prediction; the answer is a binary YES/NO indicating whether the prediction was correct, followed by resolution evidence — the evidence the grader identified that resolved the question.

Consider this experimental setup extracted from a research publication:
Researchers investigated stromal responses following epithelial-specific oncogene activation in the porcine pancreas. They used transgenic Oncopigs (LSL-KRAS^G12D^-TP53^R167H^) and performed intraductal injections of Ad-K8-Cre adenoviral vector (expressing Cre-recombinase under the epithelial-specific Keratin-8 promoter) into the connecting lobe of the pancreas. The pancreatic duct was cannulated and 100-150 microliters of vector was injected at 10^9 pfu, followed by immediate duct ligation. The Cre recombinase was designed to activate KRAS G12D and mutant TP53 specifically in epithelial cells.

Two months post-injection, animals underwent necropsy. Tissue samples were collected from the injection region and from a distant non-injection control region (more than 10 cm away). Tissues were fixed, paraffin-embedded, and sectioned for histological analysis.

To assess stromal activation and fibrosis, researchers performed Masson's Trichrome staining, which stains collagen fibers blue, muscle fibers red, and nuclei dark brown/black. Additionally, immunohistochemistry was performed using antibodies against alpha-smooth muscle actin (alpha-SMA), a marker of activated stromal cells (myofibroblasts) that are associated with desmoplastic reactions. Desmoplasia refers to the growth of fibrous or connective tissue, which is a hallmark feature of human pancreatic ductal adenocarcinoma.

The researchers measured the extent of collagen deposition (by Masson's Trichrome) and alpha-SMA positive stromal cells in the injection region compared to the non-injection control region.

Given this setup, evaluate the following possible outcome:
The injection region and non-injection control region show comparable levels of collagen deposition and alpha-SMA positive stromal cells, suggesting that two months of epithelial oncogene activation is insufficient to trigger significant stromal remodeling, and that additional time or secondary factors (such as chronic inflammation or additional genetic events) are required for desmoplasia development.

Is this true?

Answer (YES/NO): NO